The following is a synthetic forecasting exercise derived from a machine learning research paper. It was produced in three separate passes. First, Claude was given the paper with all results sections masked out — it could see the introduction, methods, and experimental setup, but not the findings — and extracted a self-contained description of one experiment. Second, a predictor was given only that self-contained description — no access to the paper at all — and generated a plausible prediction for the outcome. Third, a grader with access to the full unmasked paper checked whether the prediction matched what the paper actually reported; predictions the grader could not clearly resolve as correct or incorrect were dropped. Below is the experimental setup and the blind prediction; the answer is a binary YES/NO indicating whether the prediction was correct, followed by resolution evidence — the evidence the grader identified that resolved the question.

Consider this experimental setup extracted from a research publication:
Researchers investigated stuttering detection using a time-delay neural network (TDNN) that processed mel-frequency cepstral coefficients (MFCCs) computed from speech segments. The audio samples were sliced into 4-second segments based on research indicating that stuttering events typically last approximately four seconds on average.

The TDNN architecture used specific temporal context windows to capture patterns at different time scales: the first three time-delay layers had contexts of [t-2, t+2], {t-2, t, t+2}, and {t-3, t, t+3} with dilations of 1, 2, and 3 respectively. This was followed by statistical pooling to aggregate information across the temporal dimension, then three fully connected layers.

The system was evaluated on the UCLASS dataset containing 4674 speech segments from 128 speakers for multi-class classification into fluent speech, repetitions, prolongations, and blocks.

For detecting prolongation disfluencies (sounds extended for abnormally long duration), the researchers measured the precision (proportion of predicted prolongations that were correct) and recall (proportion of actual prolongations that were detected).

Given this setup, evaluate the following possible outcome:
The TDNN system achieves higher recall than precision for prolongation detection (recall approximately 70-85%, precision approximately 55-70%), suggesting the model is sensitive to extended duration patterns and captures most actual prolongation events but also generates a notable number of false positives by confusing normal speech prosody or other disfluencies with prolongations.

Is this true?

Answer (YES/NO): NO